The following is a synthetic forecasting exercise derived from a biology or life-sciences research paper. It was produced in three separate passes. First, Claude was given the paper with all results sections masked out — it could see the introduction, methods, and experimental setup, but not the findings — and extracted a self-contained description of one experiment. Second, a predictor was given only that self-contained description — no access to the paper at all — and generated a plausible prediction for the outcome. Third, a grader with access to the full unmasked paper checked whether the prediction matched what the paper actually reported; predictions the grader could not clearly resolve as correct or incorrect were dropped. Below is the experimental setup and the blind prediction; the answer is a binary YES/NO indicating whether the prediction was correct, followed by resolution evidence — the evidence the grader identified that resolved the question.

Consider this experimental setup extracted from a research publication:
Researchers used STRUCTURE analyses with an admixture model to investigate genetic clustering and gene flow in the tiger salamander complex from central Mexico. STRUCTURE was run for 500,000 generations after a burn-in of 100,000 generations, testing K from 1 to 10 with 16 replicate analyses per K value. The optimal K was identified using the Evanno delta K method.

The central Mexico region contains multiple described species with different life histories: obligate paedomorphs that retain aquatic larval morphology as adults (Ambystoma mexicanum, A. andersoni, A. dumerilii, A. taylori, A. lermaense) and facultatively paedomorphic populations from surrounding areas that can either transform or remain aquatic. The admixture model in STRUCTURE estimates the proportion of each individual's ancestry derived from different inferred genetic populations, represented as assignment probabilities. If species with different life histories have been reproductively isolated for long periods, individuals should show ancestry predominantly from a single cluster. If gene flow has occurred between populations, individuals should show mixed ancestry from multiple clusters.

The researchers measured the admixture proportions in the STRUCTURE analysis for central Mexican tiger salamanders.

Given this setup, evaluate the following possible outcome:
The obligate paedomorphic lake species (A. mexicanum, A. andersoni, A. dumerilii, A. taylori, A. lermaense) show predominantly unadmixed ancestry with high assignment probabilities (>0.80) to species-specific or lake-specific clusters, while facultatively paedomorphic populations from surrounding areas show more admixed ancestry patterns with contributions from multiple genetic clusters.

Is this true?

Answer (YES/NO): NO